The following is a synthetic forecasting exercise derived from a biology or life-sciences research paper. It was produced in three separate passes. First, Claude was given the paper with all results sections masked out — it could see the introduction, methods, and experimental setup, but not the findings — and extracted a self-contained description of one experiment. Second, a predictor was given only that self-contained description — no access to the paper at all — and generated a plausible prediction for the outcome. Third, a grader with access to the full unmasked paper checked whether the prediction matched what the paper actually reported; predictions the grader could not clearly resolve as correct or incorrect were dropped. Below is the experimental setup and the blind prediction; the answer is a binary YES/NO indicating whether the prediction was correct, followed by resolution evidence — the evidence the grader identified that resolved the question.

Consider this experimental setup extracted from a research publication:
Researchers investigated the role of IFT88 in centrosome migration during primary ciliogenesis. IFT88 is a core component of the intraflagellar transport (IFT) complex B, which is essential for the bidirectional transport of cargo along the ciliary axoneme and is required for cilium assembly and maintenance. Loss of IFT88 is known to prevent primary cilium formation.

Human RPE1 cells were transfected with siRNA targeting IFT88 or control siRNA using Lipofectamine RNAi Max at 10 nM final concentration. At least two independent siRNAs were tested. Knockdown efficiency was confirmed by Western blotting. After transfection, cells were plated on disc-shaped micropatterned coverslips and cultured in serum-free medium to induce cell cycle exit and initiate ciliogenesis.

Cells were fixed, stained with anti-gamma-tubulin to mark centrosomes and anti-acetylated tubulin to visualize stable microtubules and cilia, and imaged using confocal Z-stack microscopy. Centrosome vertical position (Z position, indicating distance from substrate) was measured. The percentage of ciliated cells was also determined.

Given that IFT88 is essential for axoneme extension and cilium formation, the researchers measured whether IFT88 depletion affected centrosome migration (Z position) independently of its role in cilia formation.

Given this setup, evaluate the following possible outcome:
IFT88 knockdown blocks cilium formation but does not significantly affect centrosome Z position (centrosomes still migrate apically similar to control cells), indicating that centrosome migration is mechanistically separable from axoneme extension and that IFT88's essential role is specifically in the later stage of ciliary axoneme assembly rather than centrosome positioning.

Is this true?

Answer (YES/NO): YES